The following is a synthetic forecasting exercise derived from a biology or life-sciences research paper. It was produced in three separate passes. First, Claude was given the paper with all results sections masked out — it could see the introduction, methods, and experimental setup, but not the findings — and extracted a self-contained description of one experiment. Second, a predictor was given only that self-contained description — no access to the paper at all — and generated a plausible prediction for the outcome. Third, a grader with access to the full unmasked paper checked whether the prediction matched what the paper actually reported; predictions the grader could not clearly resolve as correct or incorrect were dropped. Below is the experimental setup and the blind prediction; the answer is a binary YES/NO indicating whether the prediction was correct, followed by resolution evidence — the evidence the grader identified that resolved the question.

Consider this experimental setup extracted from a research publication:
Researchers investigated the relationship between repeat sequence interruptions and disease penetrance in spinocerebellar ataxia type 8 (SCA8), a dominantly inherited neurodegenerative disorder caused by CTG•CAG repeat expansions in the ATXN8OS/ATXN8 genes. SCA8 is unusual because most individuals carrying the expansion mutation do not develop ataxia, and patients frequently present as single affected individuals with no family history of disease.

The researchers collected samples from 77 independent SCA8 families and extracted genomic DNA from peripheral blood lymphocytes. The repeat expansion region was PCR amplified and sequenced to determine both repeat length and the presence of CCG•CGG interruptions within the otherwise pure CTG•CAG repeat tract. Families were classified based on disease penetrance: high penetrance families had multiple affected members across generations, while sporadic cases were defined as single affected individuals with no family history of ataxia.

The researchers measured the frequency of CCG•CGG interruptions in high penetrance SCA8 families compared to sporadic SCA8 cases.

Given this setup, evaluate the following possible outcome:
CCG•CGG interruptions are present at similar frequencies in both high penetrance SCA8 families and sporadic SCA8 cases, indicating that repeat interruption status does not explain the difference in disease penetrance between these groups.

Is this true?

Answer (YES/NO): NO